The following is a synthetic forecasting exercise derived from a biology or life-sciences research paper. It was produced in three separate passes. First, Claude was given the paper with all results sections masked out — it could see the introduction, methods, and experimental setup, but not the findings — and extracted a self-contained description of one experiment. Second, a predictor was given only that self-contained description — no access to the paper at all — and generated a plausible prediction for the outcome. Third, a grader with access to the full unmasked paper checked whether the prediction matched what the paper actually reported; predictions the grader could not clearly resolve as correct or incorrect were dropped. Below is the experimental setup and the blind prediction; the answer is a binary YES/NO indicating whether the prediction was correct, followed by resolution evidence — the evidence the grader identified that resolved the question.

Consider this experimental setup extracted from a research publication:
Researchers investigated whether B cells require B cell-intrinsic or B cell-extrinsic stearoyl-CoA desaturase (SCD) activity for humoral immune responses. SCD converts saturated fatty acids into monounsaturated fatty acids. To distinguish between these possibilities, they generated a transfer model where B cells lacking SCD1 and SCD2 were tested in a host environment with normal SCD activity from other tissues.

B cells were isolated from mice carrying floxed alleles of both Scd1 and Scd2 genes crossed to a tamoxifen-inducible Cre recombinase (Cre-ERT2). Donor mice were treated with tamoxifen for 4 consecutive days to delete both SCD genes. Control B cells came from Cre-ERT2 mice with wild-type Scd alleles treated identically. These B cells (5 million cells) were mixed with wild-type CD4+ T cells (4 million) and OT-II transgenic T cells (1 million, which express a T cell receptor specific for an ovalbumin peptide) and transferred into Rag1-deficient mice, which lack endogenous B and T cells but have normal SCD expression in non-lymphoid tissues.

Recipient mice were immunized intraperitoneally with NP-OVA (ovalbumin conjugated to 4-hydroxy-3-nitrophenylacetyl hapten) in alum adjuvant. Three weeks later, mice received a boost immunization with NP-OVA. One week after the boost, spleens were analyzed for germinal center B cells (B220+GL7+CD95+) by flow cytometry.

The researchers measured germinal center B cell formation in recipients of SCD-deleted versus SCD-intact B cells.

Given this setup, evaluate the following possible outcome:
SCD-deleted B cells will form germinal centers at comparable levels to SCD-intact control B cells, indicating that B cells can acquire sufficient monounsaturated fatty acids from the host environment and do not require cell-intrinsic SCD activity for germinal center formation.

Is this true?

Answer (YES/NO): YES